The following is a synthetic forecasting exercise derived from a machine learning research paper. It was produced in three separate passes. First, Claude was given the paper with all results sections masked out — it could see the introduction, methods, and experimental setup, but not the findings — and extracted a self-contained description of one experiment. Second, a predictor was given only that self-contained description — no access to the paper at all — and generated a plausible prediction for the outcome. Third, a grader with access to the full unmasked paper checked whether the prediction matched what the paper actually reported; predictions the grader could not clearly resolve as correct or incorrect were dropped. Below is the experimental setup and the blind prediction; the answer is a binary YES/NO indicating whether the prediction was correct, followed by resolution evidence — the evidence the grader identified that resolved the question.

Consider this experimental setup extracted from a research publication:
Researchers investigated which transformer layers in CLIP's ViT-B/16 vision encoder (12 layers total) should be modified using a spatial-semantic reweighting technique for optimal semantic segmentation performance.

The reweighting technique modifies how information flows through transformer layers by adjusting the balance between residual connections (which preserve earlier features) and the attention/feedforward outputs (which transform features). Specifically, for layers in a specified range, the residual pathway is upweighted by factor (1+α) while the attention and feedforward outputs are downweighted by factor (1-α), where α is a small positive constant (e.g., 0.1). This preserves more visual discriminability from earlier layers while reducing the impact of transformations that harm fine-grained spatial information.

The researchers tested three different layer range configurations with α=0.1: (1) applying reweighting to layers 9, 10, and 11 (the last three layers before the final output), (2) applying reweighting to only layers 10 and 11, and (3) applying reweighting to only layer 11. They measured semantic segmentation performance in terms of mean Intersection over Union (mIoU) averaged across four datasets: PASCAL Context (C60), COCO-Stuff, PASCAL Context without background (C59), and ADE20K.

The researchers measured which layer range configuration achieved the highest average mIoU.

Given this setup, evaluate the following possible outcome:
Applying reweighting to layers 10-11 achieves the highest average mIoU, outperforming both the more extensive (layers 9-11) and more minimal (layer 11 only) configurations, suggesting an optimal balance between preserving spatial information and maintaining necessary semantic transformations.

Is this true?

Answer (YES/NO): YES